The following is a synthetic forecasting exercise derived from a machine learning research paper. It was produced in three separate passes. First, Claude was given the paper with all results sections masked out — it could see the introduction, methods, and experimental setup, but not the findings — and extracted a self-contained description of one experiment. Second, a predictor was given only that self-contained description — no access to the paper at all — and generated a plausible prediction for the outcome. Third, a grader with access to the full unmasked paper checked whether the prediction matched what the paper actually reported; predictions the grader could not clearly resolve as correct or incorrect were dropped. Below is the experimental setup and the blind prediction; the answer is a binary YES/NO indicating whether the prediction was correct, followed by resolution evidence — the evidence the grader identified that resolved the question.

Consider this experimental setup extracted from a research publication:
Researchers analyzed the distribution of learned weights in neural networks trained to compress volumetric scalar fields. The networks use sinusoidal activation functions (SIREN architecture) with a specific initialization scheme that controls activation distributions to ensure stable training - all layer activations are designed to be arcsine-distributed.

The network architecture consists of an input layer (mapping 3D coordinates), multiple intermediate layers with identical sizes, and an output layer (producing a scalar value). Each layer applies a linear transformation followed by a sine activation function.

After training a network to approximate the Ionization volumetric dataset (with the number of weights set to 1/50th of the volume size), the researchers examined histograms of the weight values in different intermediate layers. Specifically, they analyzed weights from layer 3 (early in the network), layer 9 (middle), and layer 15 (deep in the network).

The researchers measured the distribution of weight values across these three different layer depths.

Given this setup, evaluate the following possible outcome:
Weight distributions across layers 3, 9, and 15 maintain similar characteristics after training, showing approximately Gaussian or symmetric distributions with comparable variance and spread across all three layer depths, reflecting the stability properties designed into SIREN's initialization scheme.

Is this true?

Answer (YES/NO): NO